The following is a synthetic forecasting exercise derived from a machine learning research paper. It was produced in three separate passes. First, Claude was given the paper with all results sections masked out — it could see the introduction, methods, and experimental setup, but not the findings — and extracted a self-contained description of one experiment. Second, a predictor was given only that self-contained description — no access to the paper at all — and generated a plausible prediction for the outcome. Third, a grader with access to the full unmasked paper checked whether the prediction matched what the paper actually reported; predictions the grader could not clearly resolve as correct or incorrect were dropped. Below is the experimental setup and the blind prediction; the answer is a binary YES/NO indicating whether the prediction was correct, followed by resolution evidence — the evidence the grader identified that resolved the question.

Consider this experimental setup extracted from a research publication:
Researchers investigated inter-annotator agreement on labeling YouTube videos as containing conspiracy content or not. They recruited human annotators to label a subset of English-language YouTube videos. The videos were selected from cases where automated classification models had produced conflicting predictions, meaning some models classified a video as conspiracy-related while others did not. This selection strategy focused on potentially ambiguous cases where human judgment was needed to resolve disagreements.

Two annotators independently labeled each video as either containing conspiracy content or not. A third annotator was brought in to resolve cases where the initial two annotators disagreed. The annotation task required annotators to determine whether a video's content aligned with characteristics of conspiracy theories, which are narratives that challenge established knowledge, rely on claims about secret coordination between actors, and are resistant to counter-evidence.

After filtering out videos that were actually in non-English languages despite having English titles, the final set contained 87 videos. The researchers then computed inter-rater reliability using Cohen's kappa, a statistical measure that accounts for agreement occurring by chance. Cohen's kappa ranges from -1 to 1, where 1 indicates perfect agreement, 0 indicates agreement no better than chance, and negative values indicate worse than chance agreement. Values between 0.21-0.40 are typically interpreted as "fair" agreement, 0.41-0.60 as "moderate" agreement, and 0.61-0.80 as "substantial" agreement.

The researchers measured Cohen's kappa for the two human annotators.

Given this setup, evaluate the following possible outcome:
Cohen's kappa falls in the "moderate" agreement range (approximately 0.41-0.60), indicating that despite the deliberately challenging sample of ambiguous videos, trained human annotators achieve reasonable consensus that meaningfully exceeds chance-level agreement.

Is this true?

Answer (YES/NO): NO